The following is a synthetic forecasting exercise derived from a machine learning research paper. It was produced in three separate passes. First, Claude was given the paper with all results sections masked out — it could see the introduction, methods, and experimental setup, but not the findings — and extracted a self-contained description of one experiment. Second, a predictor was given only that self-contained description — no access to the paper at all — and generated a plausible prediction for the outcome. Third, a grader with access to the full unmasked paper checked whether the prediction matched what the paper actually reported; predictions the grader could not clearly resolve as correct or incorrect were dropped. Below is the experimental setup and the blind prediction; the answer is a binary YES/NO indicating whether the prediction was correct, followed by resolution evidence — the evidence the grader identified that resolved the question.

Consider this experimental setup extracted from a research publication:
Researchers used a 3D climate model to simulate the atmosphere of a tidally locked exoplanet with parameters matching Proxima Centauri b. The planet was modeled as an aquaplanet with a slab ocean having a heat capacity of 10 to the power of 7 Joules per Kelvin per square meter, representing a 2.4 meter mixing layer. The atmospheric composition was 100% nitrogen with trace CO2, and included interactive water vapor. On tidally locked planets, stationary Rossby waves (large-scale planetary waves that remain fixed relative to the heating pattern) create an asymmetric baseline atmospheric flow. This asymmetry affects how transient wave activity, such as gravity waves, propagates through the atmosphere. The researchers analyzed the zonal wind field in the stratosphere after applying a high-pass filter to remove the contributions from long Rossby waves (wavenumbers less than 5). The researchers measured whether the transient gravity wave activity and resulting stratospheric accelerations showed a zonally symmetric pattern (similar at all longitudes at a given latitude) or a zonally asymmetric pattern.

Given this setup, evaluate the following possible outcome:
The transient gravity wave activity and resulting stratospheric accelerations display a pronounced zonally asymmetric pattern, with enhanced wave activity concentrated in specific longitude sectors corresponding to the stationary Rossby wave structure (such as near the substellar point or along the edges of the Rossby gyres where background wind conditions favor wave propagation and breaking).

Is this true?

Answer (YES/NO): YES